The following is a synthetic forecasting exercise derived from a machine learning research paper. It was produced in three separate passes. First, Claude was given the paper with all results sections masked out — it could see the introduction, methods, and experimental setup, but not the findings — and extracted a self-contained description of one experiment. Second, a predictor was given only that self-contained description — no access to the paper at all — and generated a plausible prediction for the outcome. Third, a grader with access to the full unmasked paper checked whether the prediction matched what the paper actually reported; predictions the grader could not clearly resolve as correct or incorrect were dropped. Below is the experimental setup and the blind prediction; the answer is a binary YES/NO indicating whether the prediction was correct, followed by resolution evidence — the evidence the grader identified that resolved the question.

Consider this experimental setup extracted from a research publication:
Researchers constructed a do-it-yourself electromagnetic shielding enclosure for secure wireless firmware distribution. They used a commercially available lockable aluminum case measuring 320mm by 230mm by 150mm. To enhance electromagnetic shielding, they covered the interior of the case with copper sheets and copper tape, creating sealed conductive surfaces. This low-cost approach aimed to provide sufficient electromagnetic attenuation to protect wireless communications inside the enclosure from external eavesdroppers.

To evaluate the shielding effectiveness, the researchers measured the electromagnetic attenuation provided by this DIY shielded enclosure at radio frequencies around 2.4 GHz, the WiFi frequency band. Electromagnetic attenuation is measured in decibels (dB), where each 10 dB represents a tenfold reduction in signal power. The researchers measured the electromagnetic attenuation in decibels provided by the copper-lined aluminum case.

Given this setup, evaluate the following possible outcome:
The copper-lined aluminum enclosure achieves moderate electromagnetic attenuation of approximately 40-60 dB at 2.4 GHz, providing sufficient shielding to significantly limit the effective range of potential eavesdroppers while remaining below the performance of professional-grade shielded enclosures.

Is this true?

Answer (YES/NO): YES